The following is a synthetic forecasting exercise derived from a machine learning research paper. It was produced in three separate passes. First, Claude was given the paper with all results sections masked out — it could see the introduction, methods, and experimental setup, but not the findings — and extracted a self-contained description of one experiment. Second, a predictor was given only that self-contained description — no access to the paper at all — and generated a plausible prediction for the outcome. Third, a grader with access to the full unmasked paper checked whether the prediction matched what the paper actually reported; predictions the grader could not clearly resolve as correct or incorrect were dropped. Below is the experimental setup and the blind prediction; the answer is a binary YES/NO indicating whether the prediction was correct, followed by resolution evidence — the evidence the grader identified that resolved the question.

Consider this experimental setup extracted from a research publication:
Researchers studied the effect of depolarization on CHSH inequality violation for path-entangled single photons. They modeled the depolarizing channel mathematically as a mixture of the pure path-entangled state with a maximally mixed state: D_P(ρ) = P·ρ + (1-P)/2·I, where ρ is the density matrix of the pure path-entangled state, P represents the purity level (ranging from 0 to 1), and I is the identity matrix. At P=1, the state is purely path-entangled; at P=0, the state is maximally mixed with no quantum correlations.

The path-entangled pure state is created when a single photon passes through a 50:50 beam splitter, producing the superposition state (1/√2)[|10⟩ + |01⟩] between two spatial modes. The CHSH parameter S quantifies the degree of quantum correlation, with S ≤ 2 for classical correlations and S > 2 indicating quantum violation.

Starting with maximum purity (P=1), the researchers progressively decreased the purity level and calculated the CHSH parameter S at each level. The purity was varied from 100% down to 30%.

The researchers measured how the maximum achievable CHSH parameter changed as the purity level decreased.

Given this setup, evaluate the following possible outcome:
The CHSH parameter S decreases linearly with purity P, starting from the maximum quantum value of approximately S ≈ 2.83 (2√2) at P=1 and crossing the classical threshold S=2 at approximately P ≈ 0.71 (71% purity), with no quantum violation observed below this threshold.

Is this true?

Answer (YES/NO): YES